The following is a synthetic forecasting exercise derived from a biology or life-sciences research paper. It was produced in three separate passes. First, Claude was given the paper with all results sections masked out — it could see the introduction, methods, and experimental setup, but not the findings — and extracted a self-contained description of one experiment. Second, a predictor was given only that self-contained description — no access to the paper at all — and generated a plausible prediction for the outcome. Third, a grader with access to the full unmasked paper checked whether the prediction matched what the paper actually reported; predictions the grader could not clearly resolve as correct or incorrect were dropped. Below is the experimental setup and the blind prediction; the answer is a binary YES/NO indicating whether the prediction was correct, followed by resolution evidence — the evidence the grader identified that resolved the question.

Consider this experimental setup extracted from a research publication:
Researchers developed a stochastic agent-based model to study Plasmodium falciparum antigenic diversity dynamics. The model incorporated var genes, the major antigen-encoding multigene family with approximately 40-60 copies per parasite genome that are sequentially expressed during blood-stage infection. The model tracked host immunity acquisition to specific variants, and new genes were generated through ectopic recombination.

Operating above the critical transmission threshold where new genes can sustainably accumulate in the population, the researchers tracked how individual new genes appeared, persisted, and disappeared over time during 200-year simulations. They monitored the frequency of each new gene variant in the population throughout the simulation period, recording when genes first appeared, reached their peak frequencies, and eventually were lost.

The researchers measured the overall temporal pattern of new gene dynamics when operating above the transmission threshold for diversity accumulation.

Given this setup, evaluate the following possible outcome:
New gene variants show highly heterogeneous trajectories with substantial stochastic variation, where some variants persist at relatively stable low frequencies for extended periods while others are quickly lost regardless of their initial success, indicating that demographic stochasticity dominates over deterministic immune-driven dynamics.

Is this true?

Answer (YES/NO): NO